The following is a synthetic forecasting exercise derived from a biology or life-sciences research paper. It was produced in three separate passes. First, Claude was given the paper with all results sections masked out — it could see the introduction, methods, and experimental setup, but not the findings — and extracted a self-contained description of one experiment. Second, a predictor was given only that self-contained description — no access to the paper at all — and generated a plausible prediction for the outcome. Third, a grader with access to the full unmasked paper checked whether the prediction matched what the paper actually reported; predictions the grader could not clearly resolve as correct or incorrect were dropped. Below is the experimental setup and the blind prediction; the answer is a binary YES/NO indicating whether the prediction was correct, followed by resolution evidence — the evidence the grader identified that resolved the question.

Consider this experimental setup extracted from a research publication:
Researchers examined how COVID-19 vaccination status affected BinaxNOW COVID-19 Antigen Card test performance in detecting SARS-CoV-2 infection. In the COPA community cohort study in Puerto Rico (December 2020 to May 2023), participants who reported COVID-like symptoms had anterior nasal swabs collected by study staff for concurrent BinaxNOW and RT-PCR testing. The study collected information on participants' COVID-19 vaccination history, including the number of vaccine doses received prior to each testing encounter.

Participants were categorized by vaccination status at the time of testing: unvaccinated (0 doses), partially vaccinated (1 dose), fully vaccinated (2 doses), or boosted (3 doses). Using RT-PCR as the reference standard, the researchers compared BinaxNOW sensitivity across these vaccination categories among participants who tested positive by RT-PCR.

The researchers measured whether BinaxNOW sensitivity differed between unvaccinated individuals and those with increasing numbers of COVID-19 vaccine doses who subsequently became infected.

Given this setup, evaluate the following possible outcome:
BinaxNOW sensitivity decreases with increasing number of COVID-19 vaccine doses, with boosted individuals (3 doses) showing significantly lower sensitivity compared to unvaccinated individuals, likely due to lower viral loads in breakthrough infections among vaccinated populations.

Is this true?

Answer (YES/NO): NO